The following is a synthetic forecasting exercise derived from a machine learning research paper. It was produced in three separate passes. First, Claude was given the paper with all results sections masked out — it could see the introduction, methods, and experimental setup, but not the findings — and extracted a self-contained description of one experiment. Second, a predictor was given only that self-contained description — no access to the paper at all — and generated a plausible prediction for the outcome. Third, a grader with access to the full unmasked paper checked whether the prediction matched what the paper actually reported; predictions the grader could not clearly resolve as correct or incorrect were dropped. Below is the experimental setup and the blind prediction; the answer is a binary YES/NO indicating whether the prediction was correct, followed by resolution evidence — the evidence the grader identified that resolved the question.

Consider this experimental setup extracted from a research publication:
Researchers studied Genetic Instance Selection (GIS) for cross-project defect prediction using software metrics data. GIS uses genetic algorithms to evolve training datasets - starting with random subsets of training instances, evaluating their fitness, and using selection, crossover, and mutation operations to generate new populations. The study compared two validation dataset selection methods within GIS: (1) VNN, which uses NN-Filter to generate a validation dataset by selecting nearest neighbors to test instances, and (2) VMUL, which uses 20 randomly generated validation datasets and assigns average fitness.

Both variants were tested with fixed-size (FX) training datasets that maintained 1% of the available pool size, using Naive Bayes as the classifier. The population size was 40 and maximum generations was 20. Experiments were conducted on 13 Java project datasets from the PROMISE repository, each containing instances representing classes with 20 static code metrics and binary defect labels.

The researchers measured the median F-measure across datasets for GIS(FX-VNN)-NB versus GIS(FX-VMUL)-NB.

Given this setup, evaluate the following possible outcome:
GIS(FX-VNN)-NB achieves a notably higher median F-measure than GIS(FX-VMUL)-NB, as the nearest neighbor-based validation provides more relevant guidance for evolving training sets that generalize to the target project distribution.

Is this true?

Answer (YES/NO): NO